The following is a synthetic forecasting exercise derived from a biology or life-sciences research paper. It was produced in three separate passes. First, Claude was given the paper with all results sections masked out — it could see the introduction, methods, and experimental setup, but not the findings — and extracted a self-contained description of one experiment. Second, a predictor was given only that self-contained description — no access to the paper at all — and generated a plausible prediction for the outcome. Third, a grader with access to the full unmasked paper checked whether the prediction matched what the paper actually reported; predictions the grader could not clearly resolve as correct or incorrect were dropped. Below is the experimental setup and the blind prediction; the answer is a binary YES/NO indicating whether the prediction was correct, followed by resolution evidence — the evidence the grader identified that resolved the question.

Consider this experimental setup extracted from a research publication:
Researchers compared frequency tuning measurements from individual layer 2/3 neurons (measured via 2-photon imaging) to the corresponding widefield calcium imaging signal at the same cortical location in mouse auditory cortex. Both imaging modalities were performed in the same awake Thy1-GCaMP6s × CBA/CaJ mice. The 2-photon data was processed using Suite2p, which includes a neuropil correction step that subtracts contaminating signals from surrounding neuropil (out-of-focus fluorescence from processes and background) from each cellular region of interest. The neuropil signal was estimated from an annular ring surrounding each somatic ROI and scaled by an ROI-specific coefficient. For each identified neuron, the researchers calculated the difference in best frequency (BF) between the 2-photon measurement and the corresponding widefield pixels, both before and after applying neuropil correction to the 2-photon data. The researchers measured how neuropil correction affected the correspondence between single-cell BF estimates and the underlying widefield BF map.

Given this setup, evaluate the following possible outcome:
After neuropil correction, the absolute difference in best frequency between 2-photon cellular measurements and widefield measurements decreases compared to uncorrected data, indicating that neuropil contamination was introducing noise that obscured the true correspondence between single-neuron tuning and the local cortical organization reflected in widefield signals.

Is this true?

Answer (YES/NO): NO